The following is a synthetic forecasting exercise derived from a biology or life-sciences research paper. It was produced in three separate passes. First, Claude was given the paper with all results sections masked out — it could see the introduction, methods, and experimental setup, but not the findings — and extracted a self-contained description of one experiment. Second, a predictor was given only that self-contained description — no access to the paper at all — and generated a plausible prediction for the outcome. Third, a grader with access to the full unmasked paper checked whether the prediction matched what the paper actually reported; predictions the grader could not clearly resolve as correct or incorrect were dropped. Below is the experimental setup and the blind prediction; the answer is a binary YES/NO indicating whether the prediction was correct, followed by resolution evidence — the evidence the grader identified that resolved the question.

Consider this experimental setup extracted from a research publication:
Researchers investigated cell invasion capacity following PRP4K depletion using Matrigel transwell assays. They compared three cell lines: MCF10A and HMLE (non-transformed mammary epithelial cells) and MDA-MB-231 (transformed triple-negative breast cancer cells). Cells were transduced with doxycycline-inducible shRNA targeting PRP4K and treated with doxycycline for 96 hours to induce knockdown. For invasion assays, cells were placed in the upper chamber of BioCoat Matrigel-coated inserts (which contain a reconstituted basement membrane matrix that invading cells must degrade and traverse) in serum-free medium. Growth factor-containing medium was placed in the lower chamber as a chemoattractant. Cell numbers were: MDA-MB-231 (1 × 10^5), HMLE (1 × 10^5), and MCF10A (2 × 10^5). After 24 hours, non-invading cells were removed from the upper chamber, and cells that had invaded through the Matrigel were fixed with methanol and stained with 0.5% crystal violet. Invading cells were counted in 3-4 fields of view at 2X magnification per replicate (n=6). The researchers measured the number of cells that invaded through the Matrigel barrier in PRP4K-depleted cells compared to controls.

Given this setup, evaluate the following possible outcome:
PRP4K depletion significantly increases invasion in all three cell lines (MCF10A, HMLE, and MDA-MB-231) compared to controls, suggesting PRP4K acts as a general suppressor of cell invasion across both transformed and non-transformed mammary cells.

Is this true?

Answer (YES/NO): NO